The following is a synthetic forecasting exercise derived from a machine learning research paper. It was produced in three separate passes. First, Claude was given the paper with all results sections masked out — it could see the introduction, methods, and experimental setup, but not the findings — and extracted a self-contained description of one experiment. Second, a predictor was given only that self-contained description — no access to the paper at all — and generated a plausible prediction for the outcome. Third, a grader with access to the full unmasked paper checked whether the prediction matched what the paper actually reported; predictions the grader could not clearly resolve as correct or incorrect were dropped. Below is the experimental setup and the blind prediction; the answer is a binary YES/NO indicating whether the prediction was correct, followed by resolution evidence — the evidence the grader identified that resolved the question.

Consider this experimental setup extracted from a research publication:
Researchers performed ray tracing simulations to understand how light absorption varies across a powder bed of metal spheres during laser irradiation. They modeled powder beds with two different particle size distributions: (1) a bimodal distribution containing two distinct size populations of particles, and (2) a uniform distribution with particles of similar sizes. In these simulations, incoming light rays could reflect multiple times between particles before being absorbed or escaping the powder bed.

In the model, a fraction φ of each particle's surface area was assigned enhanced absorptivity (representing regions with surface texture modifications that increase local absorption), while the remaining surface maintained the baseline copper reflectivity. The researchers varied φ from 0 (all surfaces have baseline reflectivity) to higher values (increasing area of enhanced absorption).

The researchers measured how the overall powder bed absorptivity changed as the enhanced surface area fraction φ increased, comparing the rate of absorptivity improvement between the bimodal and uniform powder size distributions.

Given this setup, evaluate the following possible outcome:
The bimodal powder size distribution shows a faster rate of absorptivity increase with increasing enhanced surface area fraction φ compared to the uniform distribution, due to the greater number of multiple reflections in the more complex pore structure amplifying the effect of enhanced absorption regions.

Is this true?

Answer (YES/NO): YES